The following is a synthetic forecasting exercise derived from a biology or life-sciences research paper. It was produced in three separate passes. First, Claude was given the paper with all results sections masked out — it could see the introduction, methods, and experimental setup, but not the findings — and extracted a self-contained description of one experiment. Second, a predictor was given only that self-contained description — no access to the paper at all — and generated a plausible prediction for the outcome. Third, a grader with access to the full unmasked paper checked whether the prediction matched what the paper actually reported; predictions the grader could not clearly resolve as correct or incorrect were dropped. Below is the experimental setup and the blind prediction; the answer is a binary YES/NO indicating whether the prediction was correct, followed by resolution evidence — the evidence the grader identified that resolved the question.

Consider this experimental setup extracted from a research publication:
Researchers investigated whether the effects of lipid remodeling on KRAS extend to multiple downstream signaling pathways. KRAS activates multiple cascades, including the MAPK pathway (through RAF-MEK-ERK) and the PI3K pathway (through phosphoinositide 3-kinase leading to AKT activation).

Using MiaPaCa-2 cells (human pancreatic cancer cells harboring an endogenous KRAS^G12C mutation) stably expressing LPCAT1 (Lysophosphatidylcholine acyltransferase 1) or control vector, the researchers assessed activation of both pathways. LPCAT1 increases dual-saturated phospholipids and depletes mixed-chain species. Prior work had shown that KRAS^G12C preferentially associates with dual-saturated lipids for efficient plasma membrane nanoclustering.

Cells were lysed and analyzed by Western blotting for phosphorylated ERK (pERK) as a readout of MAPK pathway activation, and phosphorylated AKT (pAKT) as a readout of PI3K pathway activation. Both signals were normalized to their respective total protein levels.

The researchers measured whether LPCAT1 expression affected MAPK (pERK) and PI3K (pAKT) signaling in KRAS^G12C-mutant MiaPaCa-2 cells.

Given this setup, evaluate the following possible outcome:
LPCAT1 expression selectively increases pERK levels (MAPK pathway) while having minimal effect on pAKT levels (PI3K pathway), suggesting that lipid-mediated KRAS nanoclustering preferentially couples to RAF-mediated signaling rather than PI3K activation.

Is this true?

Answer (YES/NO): YES